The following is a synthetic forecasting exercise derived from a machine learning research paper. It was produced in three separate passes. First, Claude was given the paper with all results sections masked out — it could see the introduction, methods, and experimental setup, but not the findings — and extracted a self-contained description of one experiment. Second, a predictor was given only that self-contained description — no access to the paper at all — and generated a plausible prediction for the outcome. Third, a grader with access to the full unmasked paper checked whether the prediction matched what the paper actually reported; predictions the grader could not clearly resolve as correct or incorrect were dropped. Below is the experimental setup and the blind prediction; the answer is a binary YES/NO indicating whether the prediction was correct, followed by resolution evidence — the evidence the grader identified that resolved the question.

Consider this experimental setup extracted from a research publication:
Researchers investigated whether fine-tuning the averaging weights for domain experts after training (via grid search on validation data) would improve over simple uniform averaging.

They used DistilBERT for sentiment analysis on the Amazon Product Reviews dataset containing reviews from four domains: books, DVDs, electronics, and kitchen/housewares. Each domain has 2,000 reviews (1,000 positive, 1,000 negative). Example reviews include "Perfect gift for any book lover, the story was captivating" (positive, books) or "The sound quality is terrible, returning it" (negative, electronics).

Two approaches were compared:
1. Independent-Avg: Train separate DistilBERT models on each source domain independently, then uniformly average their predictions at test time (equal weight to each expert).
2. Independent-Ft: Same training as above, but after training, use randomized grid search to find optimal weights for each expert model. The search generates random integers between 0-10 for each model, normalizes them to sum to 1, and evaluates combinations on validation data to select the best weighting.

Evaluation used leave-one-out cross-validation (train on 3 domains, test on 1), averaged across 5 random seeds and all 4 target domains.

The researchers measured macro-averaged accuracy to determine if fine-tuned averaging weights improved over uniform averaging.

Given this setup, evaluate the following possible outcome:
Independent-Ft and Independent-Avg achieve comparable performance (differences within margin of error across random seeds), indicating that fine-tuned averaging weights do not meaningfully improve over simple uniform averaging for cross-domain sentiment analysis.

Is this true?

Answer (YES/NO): YES